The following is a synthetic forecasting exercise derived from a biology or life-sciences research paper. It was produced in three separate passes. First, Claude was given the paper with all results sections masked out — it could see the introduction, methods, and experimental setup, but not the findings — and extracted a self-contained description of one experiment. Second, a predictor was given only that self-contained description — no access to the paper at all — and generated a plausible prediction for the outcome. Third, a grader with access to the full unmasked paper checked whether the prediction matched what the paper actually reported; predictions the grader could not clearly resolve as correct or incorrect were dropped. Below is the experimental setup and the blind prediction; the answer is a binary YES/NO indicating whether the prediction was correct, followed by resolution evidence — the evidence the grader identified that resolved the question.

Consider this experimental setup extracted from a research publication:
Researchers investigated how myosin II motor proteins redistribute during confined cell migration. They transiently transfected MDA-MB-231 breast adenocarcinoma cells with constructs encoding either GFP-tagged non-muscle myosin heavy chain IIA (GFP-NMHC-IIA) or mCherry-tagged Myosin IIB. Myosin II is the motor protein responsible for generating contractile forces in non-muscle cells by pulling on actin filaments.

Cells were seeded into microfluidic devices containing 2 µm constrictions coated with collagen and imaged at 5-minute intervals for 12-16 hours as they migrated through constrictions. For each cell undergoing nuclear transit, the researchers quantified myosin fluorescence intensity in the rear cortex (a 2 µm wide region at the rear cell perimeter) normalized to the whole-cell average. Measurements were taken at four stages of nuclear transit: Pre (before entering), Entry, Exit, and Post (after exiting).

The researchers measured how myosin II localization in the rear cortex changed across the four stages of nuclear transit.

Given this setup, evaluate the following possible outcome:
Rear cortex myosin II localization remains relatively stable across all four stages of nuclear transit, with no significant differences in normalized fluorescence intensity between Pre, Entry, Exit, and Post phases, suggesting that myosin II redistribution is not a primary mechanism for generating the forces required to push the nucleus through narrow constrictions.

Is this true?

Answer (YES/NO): NO